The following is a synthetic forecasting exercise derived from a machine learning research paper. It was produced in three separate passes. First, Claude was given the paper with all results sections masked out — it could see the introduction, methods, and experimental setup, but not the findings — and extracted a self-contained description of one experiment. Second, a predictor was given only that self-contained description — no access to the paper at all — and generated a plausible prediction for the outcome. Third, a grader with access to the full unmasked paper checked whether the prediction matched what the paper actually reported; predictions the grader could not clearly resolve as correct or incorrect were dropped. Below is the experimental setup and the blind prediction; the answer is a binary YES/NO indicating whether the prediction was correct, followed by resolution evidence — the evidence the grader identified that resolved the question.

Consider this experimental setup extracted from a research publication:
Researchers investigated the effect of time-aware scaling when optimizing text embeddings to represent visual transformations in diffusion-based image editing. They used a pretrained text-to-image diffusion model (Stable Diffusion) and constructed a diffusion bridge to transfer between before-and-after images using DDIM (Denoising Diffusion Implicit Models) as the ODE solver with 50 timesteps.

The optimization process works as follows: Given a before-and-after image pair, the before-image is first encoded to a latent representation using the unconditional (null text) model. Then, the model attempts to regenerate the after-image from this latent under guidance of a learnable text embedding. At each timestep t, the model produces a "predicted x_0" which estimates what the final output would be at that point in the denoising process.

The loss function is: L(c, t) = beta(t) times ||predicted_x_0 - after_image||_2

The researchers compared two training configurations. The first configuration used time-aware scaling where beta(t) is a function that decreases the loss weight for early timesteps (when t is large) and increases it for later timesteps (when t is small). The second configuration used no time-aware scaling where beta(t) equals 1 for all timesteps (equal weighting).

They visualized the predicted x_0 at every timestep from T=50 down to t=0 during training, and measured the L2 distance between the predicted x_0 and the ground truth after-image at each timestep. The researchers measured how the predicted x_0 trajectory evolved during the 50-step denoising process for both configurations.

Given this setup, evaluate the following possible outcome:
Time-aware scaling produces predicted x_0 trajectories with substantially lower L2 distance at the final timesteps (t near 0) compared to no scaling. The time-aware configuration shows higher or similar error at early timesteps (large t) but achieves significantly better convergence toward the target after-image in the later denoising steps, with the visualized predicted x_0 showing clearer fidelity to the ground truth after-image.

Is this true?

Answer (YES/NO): YES